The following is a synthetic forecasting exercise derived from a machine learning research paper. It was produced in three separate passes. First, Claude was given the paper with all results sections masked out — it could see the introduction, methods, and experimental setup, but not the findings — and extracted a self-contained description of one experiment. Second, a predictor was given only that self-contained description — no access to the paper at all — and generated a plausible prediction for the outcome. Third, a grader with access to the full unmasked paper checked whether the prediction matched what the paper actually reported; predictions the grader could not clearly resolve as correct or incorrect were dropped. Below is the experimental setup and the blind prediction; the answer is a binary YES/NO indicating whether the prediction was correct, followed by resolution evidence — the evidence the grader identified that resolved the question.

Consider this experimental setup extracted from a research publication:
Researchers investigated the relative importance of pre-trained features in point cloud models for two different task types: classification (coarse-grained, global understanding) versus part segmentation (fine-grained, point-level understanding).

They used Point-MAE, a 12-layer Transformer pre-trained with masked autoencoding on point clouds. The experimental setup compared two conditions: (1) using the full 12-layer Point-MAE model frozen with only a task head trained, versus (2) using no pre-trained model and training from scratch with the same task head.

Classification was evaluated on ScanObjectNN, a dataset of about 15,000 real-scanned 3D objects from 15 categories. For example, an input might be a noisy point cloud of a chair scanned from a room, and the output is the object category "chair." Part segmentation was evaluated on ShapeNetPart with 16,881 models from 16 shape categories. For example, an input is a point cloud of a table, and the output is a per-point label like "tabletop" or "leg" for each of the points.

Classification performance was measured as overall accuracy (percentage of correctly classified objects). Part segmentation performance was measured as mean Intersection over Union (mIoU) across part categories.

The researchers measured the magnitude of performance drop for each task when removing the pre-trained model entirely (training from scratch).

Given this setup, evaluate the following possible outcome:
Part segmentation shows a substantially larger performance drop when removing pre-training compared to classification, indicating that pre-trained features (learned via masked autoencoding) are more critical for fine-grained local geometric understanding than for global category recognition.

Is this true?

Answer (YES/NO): NO